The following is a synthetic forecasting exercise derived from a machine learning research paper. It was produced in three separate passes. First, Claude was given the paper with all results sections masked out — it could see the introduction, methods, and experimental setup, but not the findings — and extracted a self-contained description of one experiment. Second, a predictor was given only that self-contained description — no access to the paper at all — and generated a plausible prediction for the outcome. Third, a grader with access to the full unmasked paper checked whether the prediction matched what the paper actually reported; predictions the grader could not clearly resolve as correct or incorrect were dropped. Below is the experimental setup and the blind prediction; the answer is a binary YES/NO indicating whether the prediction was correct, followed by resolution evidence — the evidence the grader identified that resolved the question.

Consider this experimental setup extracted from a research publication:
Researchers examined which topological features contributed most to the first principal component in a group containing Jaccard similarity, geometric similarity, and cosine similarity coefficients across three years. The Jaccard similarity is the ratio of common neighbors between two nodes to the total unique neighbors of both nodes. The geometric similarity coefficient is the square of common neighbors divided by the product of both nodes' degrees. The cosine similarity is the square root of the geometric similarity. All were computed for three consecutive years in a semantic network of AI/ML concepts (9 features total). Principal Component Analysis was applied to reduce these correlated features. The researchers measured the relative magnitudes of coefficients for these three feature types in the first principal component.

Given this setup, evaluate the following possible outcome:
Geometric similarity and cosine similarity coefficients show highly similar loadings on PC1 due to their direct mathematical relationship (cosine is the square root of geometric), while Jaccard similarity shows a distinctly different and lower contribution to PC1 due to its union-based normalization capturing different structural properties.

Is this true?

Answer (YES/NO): NO